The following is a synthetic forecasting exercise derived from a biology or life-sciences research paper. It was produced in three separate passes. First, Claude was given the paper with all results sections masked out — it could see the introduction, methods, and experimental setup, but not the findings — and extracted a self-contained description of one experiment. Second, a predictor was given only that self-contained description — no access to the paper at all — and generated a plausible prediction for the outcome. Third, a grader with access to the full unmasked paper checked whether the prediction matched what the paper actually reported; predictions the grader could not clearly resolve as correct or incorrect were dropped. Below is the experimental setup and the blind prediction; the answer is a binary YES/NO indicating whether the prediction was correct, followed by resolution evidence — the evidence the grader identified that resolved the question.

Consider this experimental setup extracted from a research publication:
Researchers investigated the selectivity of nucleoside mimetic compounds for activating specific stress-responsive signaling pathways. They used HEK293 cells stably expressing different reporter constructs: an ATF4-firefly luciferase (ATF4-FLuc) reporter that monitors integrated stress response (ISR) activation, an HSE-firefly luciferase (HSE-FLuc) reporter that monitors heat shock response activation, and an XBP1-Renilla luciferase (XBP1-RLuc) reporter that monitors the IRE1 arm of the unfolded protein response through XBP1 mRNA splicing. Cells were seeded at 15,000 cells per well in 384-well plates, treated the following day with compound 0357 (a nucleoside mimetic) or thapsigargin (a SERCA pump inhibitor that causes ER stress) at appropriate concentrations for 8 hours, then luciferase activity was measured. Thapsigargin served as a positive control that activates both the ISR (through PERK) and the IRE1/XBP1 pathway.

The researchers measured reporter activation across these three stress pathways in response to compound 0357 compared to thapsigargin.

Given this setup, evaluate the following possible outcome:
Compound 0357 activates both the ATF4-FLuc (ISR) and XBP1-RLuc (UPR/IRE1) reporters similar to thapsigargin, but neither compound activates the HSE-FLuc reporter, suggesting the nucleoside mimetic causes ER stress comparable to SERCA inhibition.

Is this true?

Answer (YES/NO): NO